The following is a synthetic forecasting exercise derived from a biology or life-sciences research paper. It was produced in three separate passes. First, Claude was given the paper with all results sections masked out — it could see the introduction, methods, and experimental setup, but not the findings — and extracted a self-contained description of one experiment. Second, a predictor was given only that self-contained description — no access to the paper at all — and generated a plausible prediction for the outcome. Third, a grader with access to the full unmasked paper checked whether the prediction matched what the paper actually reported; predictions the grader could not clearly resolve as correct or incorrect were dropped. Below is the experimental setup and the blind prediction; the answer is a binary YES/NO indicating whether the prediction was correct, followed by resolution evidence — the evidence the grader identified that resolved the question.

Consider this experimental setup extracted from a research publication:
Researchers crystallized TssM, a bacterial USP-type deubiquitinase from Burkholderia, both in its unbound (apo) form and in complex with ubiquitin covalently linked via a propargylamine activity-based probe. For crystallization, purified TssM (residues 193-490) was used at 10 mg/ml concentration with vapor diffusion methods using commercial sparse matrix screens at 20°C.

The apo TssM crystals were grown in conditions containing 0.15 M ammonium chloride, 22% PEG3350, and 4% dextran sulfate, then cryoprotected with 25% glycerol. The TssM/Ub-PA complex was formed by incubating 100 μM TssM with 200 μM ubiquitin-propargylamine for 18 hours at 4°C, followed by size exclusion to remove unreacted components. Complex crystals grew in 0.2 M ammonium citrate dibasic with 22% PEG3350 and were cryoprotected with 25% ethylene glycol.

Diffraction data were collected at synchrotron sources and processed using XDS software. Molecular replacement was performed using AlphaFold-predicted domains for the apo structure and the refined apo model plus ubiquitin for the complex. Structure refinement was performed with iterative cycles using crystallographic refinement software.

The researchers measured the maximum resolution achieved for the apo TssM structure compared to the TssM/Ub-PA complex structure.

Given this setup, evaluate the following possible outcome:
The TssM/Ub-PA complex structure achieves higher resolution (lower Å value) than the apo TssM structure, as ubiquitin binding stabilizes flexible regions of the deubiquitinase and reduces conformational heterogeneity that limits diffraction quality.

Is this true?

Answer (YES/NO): YES